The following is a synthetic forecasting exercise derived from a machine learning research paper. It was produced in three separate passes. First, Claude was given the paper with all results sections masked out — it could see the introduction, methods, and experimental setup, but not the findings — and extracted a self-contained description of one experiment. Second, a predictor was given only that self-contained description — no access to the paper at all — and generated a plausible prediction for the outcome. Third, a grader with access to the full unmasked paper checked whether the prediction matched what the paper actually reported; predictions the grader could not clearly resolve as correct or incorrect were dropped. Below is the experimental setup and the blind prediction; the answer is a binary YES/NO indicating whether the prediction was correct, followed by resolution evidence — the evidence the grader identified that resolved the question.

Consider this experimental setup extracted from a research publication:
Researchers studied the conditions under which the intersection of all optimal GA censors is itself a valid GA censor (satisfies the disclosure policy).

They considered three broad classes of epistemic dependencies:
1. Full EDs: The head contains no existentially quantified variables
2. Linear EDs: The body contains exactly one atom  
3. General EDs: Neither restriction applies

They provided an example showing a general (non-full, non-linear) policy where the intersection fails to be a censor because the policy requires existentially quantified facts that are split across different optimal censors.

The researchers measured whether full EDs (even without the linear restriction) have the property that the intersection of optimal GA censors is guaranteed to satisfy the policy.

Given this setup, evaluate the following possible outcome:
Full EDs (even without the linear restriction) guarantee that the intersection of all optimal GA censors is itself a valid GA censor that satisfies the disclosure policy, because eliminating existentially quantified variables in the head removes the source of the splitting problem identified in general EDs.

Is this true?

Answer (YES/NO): YES